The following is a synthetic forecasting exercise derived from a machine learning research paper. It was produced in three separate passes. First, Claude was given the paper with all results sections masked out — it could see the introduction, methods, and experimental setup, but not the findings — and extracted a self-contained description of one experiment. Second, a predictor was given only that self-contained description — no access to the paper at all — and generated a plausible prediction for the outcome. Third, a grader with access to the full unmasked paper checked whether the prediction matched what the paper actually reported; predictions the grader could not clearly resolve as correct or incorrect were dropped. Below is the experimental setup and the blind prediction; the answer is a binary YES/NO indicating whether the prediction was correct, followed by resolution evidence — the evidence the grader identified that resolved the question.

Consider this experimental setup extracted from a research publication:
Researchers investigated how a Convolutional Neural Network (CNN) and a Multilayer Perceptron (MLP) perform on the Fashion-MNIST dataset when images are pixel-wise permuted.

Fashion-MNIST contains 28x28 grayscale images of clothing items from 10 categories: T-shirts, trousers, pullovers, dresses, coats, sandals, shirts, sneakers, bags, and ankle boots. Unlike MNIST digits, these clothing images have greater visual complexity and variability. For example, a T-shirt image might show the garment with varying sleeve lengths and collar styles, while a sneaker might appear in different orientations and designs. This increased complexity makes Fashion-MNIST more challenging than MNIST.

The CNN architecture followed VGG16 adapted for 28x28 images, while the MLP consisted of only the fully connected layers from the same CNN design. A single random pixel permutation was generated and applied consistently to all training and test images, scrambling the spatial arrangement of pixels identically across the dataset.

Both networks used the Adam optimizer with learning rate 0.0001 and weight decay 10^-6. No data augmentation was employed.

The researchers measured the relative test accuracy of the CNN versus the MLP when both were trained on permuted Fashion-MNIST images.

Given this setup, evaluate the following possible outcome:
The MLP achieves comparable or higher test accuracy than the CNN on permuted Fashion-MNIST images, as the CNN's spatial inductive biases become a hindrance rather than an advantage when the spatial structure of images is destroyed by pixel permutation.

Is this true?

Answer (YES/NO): YES